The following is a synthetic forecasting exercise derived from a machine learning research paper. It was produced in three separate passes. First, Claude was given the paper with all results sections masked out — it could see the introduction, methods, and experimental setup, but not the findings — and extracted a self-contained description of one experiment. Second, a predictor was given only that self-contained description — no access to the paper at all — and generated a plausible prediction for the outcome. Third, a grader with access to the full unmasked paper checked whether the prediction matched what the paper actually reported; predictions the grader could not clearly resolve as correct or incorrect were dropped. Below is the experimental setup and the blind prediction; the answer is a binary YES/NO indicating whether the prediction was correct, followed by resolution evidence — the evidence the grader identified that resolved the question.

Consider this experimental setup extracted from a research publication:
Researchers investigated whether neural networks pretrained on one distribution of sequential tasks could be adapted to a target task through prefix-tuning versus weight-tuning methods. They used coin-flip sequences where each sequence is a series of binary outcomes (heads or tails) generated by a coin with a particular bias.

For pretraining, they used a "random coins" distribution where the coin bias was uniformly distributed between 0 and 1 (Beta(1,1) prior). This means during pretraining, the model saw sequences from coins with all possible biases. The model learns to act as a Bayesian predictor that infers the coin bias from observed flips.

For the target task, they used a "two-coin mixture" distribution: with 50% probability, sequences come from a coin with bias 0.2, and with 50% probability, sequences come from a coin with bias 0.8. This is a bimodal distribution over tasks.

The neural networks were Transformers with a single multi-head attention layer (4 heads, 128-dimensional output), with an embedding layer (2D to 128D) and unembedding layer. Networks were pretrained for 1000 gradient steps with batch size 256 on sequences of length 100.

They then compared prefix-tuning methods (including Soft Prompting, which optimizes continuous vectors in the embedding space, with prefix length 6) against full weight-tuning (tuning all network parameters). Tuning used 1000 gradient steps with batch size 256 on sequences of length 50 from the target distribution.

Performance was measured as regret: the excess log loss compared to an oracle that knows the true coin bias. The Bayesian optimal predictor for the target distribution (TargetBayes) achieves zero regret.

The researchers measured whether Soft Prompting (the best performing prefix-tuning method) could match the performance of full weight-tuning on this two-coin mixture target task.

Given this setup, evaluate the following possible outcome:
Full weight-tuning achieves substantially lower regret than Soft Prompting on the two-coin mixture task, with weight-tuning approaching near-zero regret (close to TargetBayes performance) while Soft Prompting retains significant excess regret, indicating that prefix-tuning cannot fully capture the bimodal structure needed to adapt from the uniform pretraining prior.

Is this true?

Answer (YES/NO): YES